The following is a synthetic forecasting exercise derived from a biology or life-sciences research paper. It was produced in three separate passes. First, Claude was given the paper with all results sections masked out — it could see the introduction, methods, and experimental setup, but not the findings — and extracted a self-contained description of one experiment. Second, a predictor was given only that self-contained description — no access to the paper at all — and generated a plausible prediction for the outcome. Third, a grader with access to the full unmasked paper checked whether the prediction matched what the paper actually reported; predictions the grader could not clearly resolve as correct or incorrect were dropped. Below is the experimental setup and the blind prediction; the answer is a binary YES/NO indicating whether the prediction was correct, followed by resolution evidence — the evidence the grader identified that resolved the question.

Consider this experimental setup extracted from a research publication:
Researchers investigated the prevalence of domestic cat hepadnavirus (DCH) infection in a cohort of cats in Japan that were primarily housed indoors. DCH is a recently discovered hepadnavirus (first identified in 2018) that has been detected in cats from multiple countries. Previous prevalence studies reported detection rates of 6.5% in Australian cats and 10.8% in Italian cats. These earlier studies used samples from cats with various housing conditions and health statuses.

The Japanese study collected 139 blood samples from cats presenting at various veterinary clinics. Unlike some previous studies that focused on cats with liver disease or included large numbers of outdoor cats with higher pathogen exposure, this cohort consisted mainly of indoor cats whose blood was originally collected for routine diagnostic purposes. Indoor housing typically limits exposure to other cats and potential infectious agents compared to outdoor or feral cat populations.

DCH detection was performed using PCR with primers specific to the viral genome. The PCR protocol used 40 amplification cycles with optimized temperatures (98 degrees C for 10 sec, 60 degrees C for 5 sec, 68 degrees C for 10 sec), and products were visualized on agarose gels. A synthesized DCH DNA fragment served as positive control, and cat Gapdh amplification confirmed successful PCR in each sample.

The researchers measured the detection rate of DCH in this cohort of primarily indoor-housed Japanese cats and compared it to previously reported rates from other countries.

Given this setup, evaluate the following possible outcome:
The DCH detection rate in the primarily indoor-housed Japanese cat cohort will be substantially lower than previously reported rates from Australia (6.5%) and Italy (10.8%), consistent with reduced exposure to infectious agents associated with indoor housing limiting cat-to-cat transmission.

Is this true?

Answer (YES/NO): YES